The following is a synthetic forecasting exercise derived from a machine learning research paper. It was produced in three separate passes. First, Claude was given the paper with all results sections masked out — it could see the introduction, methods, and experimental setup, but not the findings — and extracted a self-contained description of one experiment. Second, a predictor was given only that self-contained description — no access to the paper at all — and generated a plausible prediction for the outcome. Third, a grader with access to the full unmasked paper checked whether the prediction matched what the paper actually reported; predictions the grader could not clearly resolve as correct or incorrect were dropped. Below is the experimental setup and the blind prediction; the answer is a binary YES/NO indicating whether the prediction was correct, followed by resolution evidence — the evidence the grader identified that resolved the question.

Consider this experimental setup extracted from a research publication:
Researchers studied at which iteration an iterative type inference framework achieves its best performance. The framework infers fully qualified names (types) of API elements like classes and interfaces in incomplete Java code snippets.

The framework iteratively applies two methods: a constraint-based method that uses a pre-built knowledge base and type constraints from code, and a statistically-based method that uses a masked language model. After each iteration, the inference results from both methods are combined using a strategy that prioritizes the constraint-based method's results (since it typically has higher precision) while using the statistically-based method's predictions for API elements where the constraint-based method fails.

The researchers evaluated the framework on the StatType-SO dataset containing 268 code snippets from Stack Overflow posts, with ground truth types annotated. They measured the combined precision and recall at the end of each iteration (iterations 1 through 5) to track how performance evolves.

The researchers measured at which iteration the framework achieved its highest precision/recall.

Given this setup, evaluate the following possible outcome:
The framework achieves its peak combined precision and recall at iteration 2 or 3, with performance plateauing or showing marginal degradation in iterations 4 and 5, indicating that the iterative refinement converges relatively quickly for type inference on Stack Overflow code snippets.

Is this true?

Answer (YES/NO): YES